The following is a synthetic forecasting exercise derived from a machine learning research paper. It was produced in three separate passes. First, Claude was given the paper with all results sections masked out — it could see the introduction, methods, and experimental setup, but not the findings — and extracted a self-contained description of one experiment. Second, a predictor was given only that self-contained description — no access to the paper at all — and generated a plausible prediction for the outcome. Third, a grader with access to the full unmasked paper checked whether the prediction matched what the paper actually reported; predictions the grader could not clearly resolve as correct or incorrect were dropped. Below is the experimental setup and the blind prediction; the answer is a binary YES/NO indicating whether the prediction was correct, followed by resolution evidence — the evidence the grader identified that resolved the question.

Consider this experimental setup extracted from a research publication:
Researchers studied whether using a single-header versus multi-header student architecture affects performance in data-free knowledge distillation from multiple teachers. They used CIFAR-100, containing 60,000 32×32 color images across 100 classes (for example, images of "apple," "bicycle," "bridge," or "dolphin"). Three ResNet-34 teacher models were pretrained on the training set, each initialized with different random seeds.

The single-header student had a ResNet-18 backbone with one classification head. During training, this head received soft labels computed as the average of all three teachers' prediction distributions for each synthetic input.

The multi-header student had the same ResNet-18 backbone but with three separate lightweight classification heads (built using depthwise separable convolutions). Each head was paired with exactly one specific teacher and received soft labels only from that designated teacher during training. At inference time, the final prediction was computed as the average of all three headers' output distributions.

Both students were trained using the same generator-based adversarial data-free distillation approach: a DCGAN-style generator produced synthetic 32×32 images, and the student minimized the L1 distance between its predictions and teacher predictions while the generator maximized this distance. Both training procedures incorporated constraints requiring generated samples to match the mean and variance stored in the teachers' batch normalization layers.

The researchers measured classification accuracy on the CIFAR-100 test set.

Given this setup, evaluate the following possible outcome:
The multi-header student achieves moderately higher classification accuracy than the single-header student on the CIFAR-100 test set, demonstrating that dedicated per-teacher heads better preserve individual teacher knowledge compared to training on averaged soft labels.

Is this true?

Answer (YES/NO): YES